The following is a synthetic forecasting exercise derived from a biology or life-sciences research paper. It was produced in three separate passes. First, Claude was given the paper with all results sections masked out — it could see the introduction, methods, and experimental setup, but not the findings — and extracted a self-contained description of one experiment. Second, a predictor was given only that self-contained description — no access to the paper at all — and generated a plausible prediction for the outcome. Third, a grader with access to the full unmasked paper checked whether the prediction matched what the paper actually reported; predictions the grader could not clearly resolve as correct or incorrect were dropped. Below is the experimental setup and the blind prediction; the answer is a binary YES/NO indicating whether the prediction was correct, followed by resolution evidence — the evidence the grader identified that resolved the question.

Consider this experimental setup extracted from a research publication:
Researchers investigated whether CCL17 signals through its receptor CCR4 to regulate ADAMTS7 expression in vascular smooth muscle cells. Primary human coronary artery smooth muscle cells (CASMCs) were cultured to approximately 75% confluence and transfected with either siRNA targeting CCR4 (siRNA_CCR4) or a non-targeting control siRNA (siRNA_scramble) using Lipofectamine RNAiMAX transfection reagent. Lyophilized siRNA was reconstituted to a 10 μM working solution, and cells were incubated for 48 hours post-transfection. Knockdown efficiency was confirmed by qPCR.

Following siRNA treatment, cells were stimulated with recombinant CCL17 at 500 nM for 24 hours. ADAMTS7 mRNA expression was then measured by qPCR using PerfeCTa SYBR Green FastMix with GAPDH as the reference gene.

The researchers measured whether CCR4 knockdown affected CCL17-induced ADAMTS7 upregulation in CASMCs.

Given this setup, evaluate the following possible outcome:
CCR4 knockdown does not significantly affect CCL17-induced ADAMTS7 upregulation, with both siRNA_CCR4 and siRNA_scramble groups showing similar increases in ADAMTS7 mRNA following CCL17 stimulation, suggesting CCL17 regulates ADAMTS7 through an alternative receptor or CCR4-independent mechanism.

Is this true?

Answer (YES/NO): NO